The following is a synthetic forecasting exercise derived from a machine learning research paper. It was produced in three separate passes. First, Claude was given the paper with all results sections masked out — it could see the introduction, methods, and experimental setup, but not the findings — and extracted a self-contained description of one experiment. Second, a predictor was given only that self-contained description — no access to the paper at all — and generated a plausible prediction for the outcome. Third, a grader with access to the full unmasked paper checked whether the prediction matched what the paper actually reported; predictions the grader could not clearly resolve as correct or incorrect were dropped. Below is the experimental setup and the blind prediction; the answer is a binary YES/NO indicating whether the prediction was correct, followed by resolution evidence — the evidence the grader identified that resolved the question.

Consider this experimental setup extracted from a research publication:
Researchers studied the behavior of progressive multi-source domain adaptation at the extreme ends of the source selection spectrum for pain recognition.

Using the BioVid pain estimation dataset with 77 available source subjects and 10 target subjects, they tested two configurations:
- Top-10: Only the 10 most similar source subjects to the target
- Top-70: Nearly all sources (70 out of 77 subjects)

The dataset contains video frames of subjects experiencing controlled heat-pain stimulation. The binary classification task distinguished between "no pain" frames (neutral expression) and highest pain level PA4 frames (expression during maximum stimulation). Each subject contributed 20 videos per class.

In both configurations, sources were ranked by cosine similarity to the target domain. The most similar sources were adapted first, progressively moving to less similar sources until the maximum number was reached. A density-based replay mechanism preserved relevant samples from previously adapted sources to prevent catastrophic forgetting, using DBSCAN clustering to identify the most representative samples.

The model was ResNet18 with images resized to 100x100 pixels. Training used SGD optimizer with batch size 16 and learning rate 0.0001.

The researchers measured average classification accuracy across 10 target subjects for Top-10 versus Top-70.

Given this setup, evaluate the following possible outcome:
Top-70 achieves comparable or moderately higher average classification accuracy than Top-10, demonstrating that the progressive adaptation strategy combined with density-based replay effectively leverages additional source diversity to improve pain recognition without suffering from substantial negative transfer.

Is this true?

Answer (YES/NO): NO